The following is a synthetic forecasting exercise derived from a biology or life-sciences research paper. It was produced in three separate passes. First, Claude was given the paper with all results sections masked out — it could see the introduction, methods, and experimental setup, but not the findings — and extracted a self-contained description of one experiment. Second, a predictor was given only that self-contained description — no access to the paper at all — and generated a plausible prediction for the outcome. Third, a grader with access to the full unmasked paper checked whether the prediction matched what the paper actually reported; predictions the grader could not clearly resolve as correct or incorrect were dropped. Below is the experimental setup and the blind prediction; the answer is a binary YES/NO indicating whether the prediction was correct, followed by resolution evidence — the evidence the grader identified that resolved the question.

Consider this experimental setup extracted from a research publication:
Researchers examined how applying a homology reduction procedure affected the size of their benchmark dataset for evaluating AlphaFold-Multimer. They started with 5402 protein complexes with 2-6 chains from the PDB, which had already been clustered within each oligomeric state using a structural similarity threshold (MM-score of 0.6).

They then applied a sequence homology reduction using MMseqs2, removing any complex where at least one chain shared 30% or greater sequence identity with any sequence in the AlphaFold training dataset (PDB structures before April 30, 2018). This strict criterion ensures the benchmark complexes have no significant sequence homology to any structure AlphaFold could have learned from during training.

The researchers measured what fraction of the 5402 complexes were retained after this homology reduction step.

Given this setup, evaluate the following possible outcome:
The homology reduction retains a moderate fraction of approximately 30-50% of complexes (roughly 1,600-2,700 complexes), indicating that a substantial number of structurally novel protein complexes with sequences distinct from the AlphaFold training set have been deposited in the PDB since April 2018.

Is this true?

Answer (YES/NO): YES